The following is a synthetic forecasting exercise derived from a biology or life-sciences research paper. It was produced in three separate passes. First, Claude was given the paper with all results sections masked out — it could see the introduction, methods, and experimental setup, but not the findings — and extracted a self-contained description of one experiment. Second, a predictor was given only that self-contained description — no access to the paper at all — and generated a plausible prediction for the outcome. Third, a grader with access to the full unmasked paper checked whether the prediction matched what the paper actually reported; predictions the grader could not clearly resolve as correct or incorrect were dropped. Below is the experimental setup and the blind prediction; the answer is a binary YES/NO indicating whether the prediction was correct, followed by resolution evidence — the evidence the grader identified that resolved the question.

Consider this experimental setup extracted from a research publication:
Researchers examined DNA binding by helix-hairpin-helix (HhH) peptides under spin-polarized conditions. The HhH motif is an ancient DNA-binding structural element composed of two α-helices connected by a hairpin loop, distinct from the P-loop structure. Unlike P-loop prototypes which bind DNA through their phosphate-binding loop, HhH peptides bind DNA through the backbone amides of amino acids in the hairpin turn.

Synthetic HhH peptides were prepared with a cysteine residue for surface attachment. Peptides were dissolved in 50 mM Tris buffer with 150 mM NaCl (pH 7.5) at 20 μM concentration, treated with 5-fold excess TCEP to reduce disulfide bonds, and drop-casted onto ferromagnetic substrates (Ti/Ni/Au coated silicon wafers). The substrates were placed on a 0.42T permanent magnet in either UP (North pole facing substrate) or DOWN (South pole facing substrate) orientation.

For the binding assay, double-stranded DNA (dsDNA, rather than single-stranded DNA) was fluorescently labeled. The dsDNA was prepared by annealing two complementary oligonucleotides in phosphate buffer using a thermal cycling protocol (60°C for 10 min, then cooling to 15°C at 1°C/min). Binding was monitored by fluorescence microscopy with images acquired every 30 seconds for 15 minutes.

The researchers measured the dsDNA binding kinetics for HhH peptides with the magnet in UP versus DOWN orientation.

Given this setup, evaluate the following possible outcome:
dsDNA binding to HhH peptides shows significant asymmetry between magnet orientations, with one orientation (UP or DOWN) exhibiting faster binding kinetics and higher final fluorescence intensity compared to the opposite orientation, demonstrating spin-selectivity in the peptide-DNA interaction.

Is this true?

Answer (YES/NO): YES